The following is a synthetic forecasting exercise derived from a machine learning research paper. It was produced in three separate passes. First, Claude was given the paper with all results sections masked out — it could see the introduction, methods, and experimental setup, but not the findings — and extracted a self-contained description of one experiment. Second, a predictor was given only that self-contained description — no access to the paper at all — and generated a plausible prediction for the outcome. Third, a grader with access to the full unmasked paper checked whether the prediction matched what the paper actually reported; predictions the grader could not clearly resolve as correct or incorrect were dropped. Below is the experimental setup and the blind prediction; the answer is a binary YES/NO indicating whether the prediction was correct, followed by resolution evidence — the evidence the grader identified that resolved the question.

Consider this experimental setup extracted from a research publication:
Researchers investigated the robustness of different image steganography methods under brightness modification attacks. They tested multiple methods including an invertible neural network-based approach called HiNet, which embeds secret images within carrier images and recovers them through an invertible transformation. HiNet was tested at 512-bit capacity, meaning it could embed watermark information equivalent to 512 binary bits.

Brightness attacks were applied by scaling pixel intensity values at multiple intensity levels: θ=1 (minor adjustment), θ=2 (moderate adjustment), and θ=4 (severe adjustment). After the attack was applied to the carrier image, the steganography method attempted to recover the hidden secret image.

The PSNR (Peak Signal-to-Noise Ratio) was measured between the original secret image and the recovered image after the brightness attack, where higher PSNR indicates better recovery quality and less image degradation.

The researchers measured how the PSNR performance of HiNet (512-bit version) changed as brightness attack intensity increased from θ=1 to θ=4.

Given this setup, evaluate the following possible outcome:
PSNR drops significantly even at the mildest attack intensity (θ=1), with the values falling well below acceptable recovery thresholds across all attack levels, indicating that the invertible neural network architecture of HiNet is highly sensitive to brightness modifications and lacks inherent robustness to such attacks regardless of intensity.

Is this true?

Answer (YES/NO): NO